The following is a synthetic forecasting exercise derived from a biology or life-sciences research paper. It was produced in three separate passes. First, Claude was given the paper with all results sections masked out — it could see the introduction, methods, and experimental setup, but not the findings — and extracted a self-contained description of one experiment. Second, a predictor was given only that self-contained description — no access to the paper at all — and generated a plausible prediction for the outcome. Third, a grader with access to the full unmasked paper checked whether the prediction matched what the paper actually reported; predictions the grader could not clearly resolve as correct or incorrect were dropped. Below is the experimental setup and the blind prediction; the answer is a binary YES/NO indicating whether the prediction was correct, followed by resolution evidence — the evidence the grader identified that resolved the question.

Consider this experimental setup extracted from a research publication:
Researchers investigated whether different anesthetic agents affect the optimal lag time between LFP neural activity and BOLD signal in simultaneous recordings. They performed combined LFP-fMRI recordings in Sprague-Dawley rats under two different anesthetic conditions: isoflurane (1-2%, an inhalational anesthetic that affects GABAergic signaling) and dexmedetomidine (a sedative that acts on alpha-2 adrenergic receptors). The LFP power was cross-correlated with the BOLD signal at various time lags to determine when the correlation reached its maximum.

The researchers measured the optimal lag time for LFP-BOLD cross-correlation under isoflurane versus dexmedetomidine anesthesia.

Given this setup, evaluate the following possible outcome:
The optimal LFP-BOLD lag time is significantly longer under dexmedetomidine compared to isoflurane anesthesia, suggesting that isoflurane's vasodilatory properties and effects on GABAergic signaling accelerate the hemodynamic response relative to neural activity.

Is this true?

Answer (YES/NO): NO